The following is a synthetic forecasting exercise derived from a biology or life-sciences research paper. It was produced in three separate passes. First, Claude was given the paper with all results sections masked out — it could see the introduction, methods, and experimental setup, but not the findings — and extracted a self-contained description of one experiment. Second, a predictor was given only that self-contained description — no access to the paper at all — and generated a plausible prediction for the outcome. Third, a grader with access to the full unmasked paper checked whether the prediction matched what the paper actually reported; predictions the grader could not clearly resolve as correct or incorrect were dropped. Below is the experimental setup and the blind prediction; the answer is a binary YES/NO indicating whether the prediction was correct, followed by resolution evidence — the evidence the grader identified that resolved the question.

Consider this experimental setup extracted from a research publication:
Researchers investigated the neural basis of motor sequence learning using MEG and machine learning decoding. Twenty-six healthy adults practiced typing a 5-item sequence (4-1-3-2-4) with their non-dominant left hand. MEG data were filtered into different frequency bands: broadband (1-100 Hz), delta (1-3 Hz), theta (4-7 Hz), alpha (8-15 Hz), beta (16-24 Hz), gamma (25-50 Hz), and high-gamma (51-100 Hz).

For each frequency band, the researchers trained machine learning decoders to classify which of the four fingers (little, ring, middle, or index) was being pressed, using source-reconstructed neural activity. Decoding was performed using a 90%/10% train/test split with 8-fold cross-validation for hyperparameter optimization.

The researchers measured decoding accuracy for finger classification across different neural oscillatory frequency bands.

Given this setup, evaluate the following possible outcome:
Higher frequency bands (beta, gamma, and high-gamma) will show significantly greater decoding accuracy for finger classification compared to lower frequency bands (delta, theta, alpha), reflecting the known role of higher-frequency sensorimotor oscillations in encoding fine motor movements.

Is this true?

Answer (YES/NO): NO